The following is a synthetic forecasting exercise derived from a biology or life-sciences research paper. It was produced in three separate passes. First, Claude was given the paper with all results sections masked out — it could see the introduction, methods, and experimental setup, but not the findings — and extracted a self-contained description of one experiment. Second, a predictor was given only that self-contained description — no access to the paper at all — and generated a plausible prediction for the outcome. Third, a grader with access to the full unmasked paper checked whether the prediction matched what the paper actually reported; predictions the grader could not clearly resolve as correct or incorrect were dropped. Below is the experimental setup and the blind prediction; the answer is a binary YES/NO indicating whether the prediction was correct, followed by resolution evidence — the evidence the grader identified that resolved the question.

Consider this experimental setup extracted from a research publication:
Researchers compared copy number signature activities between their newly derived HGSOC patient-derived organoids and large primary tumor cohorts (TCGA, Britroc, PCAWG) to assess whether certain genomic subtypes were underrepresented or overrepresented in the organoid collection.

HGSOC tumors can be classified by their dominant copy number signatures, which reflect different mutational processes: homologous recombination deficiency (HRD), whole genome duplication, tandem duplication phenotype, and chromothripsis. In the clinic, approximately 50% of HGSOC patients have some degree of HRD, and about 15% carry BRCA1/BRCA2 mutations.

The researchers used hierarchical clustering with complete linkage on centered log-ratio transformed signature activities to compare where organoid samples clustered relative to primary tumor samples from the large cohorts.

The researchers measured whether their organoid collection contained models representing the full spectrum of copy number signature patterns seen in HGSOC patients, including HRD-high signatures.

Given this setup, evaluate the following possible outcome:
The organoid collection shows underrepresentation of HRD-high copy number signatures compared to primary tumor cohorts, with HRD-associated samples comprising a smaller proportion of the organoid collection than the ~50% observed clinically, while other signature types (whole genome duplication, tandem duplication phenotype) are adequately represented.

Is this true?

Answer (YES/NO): NO